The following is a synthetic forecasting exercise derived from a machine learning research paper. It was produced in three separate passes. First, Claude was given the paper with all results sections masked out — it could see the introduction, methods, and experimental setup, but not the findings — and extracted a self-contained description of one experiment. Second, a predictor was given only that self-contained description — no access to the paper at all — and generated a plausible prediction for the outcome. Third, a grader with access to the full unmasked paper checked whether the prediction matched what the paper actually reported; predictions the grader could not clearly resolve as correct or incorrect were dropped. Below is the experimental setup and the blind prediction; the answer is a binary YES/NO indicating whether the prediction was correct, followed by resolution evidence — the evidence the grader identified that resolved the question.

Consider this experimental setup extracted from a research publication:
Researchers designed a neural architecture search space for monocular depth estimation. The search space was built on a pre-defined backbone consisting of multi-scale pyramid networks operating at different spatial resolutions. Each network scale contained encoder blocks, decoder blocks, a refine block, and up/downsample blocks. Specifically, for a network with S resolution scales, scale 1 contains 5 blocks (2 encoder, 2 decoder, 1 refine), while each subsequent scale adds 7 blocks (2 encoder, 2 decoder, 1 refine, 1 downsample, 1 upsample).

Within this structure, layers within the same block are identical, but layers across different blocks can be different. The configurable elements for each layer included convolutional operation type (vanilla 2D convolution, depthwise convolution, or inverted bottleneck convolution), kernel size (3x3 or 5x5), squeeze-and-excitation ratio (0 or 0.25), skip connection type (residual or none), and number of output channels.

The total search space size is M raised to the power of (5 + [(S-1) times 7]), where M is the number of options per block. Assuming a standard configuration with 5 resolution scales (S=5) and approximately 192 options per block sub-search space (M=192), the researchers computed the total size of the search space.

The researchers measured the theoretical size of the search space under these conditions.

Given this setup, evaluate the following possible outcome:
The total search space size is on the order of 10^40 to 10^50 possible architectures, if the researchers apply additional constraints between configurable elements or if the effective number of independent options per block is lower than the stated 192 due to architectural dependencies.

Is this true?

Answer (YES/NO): NO